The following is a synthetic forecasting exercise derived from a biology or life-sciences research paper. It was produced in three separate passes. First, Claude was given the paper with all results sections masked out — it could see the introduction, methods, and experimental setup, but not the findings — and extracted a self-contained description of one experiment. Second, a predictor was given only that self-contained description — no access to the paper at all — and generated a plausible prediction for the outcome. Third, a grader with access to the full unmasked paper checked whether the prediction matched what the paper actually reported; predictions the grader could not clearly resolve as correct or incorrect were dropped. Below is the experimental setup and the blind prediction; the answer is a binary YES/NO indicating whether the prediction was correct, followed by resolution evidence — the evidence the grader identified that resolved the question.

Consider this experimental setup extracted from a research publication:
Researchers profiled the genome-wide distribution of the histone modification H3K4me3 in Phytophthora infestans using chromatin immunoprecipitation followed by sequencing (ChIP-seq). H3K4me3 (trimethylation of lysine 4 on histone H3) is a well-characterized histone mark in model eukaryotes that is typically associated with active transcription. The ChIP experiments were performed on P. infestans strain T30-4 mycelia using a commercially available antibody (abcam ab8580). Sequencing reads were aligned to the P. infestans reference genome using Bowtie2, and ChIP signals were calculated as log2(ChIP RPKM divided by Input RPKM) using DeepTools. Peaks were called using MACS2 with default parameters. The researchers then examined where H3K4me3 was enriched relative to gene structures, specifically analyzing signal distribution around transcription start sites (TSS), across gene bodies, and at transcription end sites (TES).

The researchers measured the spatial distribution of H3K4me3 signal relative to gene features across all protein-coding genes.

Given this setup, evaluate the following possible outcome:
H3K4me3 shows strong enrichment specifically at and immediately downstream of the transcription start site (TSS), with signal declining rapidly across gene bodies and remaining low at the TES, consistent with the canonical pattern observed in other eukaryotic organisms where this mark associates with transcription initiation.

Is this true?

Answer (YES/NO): NO